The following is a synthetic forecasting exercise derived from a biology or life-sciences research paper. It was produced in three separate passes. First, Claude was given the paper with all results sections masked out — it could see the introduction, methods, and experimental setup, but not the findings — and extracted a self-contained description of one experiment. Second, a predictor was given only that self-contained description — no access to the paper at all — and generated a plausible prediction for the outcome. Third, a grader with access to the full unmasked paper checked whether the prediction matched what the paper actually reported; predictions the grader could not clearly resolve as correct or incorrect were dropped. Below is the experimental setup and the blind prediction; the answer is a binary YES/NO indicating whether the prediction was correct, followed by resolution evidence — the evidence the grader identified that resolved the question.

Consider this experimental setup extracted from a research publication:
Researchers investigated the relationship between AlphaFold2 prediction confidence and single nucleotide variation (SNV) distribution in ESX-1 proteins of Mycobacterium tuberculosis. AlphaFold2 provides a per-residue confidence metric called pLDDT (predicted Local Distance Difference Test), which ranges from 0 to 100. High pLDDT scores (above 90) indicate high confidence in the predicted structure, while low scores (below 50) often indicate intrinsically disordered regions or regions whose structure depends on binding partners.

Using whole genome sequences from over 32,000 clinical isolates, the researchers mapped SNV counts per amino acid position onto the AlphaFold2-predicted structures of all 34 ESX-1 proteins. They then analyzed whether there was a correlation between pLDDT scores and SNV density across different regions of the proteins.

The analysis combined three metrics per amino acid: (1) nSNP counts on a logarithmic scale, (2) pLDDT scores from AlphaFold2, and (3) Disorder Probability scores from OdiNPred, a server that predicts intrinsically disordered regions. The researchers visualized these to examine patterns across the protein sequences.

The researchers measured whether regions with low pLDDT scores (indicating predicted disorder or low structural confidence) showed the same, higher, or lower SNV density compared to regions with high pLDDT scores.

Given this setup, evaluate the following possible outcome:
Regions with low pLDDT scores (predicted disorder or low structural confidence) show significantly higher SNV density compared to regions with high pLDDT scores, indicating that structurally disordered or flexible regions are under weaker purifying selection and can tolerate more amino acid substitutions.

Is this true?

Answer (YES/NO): NO